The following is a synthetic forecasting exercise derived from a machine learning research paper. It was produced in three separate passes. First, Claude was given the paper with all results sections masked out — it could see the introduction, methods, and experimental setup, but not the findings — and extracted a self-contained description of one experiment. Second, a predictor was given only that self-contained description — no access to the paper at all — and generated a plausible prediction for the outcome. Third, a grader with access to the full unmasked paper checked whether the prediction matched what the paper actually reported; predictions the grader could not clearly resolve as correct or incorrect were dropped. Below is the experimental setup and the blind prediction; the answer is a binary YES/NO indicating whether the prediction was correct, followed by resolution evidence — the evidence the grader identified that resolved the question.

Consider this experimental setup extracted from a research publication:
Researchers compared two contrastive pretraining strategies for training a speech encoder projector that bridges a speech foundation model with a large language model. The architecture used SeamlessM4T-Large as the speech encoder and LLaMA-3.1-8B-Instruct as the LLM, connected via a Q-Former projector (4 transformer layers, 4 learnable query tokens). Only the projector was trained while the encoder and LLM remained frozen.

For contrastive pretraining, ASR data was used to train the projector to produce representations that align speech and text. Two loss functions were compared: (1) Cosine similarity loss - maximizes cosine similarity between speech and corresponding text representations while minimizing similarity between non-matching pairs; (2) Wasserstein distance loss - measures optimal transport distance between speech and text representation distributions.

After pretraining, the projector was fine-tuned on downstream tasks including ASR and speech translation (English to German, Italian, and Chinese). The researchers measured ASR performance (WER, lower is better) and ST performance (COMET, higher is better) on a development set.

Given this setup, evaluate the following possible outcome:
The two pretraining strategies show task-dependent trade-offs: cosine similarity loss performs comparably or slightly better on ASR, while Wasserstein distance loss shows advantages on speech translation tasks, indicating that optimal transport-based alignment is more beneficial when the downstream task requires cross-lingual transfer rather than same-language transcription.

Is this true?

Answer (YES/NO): NO